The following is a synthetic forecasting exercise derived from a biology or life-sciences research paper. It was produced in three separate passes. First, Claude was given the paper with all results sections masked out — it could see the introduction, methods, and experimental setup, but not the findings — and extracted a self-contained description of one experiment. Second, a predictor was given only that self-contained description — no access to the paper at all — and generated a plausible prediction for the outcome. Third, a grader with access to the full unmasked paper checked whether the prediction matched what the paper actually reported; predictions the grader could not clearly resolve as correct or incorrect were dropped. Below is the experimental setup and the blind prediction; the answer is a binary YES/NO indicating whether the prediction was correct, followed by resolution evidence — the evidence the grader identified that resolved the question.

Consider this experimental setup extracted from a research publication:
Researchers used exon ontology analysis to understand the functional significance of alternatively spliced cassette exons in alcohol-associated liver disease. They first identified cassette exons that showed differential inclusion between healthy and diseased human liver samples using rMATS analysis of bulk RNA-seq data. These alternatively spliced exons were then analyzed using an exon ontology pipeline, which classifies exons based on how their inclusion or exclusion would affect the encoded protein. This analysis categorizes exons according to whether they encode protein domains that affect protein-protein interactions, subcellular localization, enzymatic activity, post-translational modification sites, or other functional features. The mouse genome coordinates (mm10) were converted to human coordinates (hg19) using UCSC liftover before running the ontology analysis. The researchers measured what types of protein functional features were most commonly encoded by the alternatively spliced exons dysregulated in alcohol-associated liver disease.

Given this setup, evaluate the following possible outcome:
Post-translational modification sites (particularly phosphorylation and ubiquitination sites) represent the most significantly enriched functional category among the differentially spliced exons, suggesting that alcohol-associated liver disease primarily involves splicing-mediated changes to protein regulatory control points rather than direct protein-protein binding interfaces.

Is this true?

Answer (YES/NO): NO